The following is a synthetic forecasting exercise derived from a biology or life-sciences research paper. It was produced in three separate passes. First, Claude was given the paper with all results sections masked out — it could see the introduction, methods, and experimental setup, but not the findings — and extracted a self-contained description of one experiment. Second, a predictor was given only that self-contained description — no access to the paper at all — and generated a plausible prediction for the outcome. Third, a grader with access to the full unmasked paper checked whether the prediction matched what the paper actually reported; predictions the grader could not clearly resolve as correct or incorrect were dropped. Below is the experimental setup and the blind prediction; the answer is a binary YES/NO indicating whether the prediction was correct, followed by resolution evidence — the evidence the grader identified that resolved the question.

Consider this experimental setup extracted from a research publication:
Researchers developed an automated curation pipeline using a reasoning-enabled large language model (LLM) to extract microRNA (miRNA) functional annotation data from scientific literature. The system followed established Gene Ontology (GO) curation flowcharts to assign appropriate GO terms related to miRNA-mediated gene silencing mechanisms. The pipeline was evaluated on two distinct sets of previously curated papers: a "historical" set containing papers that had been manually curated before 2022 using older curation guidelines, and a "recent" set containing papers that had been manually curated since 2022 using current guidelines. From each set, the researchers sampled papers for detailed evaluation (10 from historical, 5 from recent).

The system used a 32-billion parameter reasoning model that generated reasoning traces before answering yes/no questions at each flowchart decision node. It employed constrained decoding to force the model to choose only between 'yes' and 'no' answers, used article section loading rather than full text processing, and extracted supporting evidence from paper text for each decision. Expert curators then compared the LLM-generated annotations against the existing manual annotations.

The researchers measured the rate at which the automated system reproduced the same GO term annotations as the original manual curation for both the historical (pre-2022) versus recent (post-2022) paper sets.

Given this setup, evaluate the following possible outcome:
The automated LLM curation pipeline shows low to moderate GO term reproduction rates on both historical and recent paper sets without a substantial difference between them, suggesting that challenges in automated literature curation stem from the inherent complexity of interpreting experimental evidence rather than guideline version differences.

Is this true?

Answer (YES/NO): NO